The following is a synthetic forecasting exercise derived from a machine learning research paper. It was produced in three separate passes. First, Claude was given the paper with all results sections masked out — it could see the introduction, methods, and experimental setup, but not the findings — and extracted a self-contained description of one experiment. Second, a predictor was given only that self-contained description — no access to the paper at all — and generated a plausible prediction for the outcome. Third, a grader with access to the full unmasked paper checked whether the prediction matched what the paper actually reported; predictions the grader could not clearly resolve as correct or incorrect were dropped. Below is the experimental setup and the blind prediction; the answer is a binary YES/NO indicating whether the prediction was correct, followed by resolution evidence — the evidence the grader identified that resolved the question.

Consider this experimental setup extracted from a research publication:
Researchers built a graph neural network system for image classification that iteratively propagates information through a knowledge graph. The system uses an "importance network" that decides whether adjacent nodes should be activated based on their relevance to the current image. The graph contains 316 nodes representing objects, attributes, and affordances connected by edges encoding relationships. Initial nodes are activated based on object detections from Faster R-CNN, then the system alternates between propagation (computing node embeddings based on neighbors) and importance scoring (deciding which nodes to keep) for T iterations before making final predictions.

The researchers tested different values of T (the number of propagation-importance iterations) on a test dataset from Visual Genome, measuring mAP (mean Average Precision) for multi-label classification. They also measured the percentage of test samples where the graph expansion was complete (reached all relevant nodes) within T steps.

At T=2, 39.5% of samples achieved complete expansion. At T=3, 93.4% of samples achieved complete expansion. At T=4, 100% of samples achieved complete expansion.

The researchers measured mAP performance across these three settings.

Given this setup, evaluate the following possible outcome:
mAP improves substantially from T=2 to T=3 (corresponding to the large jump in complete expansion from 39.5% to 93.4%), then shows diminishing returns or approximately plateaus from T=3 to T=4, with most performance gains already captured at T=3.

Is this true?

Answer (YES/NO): NO